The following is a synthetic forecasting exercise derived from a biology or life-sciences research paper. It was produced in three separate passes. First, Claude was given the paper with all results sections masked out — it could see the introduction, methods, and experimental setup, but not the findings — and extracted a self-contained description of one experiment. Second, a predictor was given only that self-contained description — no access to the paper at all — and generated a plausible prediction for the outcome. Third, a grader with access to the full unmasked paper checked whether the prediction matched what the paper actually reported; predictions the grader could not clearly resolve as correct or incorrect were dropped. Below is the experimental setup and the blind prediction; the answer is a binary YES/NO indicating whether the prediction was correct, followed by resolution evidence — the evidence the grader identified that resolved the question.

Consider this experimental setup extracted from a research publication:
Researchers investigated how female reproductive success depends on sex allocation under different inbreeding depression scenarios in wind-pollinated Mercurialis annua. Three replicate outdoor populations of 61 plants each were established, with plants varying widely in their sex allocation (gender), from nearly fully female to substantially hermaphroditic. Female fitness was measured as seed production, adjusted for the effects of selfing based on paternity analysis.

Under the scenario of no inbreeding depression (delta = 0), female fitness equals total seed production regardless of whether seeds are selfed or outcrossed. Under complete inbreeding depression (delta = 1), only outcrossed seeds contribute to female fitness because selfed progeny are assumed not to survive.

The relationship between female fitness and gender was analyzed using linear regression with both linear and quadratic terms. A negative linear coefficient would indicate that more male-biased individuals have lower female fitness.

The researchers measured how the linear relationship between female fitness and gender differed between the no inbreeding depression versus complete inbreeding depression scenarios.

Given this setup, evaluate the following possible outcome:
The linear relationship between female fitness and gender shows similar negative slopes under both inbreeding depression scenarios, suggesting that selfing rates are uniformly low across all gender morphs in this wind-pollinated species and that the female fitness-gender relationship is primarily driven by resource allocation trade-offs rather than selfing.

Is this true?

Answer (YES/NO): NO